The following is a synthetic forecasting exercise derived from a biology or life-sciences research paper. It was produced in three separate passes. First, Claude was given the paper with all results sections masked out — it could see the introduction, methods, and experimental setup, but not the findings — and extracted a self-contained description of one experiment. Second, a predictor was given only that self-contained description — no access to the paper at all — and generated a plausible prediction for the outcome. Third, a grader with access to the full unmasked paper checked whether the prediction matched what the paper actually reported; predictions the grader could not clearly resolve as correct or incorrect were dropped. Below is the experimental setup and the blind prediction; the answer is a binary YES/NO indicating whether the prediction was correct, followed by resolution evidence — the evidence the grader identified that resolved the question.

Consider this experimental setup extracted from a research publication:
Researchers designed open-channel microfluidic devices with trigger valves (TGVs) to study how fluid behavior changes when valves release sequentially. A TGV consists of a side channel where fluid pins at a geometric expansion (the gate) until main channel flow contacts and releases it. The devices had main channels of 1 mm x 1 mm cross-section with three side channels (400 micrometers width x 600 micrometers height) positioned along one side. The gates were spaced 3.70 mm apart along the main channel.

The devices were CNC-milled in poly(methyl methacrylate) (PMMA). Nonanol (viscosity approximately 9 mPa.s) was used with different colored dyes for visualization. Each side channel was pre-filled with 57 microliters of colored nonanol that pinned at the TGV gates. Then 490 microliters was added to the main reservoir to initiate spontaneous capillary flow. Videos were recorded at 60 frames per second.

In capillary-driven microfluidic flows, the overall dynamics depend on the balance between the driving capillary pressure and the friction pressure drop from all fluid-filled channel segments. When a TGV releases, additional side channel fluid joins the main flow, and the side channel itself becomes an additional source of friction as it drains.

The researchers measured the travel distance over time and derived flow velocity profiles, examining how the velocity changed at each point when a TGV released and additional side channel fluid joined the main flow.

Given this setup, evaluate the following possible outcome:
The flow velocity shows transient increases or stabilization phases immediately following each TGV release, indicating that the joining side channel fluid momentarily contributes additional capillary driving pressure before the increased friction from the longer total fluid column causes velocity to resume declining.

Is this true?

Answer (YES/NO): NO